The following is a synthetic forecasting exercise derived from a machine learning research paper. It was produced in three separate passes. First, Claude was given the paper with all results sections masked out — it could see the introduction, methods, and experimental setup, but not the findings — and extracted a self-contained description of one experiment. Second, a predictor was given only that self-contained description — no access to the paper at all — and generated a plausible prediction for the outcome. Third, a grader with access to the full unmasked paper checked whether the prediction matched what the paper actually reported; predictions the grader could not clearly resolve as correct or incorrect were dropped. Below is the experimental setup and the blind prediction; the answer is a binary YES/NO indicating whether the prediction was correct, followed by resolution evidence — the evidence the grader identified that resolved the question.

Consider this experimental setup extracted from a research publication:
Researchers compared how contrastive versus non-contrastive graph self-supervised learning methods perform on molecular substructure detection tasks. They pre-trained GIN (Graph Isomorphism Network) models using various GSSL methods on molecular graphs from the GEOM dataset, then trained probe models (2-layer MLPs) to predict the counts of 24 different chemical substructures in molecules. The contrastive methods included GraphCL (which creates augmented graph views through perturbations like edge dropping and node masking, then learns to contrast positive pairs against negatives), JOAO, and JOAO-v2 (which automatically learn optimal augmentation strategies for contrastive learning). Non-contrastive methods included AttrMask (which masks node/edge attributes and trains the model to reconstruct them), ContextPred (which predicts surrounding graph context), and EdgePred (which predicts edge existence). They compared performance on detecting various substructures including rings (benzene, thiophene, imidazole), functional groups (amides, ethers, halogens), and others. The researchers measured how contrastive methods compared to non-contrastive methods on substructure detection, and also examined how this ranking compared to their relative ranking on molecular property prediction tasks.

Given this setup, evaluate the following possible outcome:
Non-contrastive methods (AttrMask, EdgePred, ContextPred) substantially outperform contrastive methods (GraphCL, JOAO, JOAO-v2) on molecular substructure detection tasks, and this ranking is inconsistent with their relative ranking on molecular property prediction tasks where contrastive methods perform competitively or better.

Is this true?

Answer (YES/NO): NO